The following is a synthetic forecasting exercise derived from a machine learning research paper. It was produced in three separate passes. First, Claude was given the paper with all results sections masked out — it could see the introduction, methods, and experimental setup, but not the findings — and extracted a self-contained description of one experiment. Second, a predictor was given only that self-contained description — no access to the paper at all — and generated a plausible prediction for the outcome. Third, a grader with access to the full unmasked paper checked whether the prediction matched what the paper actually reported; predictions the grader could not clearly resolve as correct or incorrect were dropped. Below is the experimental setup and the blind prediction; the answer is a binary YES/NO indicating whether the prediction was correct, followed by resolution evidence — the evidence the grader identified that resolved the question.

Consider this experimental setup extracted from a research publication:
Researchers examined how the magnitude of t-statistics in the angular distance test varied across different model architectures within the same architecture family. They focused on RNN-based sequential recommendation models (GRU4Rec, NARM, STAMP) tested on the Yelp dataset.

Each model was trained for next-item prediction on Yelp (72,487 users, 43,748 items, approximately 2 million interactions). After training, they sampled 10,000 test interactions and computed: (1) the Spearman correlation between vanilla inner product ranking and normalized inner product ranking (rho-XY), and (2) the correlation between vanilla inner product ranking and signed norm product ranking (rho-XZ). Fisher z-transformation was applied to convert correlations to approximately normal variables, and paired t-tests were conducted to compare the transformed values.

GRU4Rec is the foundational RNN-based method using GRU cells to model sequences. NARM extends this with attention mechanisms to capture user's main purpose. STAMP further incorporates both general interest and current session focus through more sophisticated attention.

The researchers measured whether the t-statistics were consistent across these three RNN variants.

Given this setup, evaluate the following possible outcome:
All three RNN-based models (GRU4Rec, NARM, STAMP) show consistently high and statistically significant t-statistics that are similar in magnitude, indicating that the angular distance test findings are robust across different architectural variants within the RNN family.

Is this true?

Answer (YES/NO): YES